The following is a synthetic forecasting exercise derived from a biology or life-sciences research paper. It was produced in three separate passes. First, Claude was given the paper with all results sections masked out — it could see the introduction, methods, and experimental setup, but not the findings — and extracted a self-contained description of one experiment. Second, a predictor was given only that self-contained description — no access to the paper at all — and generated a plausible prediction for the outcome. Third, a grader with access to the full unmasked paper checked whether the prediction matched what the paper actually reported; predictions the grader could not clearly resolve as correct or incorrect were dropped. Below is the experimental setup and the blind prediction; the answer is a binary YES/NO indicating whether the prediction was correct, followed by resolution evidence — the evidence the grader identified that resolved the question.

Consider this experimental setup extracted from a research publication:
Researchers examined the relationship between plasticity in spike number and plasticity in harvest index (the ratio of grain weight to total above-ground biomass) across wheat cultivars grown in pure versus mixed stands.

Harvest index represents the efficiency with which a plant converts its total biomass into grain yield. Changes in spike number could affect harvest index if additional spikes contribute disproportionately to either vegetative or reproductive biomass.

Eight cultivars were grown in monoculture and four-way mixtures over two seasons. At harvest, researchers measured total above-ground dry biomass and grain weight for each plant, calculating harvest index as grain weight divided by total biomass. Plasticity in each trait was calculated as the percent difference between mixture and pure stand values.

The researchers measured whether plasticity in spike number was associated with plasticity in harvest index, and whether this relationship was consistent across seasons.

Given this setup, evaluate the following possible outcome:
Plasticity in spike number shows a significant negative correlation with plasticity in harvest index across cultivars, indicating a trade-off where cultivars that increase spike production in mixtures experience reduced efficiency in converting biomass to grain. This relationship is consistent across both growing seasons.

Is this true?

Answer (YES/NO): NO